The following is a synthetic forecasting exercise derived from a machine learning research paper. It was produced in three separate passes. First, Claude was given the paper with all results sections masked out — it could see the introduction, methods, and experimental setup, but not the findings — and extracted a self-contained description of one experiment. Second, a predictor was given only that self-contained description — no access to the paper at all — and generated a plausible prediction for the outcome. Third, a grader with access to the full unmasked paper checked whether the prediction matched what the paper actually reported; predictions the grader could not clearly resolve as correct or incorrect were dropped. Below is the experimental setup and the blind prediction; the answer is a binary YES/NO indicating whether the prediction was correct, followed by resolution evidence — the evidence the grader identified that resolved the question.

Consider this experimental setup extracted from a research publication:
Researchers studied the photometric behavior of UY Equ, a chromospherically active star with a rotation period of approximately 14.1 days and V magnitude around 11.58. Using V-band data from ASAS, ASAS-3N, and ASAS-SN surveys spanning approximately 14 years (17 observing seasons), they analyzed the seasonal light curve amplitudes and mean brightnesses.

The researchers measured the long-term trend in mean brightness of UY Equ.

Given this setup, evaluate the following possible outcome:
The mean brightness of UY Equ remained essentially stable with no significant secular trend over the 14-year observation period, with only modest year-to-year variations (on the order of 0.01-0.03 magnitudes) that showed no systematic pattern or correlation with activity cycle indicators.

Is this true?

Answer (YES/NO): NO